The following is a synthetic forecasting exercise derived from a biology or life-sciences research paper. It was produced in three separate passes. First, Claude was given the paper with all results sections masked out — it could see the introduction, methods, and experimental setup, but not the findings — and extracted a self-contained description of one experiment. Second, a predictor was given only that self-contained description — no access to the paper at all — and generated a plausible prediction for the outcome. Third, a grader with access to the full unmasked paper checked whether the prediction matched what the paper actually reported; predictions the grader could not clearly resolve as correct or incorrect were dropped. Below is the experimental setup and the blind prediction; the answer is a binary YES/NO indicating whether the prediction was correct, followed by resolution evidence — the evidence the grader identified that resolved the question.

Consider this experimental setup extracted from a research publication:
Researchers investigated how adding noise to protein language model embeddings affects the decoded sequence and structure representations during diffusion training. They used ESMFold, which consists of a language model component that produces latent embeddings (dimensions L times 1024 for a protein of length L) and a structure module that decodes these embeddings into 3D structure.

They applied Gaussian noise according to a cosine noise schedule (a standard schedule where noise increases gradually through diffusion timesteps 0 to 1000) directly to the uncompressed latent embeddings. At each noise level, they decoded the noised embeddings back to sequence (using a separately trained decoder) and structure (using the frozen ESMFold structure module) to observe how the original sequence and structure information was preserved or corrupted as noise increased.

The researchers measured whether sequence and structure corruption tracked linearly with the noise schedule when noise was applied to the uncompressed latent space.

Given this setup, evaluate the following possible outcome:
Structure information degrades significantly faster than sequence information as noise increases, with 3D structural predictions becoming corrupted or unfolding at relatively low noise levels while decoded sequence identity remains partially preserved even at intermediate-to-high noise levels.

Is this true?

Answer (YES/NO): NO